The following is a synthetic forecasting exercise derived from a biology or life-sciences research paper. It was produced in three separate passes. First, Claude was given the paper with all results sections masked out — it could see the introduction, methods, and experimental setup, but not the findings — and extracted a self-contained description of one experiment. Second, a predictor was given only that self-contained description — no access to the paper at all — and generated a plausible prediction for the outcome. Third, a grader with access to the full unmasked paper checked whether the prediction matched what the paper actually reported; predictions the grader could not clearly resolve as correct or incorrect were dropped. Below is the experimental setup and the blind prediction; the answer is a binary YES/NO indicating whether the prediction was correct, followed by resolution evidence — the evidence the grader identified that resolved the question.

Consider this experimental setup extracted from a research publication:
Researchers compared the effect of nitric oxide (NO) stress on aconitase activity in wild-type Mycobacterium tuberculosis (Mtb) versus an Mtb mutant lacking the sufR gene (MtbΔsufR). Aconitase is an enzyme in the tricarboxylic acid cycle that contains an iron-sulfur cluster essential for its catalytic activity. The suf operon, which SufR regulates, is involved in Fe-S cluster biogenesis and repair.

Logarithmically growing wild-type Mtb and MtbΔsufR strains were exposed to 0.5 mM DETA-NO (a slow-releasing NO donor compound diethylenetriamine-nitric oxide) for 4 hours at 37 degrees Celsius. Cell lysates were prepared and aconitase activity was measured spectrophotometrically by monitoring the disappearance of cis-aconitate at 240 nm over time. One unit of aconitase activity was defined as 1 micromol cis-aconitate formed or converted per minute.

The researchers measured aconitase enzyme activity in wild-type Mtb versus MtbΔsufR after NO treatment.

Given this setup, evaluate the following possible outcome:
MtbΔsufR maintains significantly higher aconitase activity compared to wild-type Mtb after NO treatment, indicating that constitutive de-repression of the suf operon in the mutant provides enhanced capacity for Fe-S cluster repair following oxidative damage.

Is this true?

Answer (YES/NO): NO